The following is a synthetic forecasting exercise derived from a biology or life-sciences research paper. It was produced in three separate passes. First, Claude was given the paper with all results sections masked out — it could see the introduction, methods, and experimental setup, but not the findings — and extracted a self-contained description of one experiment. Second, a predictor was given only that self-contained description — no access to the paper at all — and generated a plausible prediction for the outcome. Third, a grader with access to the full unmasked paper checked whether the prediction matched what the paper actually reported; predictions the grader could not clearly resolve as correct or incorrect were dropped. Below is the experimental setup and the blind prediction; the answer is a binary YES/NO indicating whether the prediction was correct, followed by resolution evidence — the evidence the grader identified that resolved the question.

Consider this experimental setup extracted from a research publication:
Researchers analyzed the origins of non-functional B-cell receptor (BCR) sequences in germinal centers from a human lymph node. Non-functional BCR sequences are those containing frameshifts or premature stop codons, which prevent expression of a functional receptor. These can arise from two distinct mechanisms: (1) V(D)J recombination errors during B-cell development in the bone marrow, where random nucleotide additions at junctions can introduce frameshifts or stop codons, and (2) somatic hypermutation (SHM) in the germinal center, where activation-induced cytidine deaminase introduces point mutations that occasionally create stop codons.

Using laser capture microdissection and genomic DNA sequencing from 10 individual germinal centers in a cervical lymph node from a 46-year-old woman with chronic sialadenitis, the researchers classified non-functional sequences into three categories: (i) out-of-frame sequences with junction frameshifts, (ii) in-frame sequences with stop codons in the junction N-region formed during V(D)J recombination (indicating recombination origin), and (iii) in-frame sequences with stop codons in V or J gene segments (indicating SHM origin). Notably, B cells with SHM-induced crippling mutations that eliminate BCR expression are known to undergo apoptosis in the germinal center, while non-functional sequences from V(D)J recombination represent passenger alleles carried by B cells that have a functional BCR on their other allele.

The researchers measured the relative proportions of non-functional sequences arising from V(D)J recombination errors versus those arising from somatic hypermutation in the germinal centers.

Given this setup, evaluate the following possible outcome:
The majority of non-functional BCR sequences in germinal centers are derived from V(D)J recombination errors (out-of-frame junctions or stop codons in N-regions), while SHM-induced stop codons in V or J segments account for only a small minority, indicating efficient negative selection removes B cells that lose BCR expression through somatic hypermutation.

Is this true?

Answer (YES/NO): YES